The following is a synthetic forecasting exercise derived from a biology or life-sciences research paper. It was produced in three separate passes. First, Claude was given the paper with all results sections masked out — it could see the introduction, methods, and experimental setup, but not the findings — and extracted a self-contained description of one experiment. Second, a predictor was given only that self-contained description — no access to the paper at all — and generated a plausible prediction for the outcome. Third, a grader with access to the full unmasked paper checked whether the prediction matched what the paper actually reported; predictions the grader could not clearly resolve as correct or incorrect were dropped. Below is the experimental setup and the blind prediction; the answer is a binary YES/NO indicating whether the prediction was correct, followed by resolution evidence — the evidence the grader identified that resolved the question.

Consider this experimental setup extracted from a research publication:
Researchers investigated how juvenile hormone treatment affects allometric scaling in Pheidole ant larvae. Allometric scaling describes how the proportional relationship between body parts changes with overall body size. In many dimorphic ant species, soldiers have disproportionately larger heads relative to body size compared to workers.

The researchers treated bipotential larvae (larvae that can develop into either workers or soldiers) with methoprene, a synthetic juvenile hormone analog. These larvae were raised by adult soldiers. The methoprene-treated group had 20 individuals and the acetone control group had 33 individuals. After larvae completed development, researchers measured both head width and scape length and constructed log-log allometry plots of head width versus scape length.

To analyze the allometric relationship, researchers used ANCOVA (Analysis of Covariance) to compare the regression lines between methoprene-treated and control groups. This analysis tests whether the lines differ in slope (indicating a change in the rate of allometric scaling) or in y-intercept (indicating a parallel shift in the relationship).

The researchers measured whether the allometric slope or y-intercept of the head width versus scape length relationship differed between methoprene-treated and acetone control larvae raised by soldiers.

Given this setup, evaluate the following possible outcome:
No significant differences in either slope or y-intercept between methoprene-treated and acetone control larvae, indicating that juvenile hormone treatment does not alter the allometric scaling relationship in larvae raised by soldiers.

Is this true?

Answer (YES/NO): NO